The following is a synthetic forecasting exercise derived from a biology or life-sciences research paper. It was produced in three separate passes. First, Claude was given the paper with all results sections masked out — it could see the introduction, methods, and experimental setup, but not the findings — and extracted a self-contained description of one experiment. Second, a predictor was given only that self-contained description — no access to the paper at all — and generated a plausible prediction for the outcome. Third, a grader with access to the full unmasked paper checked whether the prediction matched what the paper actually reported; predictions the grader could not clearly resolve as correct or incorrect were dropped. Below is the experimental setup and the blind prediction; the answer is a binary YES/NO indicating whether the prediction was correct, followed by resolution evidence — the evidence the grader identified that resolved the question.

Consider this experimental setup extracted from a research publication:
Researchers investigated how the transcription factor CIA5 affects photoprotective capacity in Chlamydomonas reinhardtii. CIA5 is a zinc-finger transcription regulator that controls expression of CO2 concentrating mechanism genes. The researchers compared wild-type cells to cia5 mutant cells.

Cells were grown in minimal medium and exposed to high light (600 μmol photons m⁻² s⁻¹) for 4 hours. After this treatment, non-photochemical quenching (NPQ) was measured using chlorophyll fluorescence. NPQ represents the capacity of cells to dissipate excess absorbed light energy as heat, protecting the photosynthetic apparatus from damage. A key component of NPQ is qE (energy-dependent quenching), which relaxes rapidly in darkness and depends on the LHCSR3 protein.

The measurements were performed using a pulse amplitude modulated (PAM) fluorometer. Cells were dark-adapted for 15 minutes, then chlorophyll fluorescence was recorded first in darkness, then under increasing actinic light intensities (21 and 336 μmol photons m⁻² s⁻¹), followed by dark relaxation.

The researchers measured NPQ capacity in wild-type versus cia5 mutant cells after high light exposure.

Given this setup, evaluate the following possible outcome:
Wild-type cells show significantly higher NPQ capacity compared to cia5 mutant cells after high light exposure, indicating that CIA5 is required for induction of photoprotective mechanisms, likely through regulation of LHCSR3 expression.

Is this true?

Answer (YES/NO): YES